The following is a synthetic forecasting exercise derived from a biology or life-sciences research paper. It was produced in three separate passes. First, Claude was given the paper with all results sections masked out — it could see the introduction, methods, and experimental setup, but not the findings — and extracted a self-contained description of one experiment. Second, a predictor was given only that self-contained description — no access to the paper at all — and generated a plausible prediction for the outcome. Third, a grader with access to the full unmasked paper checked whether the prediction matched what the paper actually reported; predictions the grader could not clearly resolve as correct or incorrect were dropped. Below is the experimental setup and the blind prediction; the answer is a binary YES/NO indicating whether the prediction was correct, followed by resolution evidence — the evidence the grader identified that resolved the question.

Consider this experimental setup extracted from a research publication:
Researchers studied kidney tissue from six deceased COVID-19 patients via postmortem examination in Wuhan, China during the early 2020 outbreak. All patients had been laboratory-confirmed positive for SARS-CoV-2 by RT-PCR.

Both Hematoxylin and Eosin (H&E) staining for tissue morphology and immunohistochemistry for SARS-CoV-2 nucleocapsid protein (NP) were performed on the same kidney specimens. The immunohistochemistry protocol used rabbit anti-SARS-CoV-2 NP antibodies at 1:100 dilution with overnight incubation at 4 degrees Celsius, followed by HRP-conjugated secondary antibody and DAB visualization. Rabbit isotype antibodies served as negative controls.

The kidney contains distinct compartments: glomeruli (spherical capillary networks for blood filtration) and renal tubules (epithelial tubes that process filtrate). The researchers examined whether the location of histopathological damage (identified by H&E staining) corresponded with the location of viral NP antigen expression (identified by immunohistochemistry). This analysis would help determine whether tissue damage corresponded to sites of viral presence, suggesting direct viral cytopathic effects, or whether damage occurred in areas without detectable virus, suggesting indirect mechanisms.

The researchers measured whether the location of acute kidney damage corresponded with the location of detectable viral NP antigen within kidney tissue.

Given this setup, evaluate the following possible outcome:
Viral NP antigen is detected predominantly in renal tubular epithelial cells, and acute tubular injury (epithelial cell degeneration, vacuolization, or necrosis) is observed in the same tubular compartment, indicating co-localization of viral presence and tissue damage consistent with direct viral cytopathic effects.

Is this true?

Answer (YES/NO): YES